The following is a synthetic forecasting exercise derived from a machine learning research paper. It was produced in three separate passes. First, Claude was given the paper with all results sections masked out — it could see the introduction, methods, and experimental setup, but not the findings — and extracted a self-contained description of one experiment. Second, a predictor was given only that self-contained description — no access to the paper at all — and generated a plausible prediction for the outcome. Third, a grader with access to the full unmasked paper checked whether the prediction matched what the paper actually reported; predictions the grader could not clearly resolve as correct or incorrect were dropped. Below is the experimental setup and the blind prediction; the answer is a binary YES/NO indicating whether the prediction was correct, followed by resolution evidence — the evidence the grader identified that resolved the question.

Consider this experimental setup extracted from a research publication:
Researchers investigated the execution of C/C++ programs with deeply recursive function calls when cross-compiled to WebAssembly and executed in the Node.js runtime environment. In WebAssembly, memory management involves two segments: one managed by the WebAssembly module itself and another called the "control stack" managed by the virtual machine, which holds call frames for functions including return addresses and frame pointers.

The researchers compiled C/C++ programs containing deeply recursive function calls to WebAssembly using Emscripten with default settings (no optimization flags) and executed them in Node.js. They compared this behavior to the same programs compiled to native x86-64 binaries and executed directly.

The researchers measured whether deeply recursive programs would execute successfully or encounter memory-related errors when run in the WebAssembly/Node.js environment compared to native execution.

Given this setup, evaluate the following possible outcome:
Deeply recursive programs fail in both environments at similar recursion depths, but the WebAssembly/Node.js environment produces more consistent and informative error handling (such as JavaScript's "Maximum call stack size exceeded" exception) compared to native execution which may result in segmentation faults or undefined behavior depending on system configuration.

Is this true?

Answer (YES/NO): NO